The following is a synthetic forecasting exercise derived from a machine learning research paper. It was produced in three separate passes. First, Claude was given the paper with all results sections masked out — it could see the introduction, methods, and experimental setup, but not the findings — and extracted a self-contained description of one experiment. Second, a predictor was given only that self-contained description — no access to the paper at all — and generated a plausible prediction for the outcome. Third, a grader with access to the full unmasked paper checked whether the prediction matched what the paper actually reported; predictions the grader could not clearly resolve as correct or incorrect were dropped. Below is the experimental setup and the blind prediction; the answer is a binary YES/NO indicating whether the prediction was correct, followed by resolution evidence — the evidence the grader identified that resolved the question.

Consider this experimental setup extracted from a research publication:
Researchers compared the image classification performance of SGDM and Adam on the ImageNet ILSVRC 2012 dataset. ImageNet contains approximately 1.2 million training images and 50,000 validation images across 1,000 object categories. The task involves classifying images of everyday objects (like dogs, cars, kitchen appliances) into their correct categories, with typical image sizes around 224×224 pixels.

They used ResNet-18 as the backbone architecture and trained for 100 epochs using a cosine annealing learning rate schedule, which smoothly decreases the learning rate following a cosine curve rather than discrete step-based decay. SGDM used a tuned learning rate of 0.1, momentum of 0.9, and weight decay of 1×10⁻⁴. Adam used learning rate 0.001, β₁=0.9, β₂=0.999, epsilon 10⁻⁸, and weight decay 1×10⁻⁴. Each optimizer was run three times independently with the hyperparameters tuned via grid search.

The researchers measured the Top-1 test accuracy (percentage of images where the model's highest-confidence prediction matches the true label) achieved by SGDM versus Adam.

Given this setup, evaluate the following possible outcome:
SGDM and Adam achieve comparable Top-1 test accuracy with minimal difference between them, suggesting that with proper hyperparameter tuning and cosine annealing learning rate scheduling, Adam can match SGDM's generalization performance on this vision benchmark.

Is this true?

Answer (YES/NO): NO